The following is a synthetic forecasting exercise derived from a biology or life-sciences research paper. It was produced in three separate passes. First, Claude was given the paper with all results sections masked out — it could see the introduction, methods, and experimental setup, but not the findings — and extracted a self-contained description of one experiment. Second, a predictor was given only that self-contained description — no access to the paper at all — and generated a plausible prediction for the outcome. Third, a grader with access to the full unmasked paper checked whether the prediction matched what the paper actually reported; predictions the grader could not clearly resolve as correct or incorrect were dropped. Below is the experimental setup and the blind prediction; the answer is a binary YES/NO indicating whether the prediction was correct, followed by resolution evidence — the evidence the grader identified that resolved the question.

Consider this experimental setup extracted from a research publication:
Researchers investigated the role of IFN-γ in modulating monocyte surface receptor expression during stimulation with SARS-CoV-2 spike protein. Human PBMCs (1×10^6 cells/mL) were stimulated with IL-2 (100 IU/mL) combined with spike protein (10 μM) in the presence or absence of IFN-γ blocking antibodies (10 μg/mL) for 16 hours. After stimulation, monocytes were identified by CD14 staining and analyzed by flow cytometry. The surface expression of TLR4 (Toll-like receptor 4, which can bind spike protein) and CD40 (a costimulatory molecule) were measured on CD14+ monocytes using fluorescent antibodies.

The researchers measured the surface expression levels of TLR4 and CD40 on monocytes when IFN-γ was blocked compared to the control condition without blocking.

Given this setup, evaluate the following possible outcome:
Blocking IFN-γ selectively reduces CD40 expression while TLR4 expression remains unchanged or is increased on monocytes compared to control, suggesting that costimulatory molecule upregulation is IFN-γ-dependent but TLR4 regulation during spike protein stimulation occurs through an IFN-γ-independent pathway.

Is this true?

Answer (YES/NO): NO